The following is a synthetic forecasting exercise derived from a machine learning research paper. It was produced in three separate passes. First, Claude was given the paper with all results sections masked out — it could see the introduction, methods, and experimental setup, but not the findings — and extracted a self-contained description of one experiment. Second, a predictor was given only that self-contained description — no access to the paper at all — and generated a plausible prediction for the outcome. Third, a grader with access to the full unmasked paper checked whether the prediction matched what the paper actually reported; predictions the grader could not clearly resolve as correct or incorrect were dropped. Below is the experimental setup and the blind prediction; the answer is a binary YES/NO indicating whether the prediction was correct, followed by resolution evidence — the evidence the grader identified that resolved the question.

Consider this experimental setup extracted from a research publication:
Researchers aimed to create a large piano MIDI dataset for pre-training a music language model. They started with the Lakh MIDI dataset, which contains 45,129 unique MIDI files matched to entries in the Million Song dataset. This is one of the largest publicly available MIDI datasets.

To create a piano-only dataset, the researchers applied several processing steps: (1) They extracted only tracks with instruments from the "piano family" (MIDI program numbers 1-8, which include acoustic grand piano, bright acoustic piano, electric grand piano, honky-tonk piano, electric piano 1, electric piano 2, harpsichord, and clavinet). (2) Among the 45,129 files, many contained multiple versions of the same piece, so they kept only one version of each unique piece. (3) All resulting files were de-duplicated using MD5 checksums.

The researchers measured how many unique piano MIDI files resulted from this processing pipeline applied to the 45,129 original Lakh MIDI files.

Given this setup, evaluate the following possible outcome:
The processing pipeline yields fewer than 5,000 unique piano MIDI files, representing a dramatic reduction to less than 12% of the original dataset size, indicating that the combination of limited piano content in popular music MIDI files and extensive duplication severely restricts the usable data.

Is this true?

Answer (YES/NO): NO